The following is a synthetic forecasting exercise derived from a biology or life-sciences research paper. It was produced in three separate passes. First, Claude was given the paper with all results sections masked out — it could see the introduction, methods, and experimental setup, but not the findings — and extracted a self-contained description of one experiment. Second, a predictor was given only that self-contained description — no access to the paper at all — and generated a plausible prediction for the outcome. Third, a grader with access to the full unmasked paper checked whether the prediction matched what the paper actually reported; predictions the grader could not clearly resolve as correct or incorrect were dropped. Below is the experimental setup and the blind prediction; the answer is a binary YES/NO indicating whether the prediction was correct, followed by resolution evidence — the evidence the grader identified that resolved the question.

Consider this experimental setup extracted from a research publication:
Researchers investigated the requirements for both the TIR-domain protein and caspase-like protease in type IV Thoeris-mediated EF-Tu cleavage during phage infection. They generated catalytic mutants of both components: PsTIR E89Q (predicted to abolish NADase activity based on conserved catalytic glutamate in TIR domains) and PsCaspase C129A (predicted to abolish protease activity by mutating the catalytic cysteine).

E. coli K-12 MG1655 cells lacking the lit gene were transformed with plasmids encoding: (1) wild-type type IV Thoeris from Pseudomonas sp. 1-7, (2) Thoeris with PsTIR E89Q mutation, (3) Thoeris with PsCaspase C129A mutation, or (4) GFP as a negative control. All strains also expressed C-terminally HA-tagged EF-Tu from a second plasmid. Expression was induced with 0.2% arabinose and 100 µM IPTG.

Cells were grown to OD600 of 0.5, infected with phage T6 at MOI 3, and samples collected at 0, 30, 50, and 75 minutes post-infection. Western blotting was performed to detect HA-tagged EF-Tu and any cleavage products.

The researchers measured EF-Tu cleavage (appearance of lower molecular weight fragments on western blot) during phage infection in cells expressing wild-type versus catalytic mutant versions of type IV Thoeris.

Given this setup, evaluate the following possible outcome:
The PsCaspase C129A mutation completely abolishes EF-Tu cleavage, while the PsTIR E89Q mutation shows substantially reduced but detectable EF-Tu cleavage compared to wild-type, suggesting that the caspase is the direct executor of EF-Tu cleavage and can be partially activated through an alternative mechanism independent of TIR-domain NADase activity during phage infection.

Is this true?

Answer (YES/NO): NO